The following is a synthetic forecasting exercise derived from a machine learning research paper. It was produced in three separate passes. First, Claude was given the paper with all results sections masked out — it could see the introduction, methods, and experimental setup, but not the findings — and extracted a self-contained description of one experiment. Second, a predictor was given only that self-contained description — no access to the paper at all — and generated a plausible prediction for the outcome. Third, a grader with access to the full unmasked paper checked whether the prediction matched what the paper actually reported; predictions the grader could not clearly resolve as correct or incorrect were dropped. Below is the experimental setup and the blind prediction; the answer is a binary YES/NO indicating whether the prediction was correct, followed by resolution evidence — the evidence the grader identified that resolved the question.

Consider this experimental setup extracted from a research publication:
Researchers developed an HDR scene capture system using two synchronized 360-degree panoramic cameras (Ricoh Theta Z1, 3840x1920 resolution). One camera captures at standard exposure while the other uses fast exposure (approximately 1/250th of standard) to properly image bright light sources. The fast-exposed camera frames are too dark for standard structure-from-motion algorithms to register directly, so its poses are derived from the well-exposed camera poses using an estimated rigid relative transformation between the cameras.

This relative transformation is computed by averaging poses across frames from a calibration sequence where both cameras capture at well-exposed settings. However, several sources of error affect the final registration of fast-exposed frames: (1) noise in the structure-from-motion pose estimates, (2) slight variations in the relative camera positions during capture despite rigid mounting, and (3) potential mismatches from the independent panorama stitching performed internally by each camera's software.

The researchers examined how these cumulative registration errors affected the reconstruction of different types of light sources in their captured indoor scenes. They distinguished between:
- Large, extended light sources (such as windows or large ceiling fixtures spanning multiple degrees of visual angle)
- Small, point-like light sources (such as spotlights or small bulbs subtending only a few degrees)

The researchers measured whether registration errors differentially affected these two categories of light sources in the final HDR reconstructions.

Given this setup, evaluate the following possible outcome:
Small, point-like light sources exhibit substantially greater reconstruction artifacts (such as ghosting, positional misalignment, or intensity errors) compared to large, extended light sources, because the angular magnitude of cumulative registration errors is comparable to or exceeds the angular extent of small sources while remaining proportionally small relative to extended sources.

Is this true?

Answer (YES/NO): YES